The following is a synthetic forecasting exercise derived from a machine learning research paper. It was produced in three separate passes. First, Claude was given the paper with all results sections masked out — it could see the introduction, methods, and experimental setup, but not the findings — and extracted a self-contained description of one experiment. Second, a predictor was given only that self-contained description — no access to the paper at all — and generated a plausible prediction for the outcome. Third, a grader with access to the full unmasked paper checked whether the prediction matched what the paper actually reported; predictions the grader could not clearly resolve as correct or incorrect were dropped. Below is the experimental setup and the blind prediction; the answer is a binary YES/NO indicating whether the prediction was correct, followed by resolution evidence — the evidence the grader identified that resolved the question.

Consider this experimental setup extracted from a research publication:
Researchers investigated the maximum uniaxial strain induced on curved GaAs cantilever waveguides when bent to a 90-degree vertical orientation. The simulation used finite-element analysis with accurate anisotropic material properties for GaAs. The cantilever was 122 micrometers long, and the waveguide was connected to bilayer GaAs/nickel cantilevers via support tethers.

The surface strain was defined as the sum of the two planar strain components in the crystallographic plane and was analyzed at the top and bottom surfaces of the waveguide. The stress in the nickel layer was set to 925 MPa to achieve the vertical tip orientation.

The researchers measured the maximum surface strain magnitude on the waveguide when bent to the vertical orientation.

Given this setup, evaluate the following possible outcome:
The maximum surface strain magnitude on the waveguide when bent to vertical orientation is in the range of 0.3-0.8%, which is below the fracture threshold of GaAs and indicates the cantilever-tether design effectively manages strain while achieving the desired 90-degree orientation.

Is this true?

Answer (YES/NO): NO